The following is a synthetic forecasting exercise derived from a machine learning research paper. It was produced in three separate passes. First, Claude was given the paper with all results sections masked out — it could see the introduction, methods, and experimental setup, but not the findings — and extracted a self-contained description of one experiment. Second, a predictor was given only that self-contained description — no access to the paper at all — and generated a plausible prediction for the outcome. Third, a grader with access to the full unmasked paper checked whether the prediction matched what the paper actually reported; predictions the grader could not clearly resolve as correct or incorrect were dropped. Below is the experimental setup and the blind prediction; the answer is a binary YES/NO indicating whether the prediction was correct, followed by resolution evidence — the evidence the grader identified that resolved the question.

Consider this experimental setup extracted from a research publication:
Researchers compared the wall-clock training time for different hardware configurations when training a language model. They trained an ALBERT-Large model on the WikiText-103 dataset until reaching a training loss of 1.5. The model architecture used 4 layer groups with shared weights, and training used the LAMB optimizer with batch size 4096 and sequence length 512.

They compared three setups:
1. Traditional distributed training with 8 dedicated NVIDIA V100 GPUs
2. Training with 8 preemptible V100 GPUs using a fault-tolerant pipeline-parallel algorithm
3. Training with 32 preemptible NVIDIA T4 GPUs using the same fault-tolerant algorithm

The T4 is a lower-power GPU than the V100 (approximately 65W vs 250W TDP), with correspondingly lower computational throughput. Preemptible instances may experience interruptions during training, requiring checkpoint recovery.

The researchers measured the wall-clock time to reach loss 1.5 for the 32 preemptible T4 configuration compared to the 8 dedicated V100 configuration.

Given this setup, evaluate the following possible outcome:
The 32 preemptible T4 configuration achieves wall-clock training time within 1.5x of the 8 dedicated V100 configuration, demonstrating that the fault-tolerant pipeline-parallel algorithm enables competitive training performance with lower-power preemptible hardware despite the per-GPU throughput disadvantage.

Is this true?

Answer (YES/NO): YES